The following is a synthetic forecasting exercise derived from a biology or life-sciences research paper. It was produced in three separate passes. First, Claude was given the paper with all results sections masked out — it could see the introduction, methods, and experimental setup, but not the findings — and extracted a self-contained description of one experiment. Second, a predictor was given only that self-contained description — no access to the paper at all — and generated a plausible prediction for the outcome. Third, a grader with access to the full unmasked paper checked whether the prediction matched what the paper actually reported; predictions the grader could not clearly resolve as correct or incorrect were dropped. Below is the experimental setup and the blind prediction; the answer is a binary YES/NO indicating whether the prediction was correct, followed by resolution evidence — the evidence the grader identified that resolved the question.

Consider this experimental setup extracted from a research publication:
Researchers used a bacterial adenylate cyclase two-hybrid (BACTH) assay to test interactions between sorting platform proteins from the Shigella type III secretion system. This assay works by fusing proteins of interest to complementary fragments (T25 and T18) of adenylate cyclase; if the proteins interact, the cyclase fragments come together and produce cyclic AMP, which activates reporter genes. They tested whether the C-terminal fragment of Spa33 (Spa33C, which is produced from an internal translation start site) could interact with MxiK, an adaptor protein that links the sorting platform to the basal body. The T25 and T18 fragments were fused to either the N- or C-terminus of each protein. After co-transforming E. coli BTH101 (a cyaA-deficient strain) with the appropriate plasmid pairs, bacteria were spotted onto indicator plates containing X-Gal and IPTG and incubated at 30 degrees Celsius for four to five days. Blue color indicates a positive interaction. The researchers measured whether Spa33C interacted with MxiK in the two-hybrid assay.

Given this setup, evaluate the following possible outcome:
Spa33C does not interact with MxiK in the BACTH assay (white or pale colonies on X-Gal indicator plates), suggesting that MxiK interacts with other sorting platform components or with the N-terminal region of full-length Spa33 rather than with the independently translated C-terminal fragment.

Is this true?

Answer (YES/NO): YES